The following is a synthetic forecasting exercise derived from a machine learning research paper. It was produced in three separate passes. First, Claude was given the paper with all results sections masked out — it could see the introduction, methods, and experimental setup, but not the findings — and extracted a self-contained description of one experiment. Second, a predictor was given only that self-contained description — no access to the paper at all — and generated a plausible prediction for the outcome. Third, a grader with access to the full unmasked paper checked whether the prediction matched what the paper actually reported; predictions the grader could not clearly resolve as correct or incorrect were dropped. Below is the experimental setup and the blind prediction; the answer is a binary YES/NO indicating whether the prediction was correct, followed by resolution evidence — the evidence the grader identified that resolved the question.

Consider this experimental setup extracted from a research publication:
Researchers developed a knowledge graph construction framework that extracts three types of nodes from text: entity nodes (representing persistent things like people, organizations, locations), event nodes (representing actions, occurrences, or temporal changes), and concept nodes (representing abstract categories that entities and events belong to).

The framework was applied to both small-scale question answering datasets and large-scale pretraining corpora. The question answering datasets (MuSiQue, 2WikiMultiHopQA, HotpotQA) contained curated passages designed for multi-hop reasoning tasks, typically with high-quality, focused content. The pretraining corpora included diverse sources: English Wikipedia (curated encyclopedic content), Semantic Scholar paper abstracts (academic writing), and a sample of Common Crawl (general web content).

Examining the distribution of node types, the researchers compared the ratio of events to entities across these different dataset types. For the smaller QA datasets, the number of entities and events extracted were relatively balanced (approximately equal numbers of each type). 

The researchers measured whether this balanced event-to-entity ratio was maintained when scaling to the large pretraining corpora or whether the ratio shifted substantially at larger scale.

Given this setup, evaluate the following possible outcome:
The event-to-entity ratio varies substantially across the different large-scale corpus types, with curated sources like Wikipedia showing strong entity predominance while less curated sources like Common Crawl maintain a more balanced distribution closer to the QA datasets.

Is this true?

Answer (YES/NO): NO